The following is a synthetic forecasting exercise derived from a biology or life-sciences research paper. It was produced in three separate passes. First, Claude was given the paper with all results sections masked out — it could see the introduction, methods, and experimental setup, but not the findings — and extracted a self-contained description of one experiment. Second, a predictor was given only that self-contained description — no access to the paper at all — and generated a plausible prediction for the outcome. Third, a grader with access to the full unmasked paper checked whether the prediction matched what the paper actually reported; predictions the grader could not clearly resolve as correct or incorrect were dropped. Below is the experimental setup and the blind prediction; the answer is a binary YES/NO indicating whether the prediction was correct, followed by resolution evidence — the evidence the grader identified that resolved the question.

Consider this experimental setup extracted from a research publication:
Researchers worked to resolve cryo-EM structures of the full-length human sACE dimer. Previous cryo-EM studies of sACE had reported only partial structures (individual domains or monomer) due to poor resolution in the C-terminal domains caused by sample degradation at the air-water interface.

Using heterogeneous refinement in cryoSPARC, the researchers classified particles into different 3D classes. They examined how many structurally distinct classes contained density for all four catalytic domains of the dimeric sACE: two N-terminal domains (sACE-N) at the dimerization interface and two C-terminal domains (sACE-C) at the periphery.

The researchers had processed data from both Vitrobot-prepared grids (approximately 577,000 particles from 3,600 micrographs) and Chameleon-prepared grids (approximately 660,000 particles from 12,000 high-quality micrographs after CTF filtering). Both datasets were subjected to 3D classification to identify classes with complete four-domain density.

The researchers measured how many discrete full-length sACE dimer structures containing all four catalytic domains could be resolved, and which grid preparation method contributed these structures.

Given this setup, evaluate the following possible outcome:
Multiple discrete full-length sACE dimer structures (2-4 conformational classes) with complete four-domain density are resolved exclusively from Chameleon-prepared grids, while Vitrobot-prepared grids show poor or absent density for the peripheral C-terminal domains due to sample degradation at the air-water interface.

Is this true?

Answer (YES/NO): NO